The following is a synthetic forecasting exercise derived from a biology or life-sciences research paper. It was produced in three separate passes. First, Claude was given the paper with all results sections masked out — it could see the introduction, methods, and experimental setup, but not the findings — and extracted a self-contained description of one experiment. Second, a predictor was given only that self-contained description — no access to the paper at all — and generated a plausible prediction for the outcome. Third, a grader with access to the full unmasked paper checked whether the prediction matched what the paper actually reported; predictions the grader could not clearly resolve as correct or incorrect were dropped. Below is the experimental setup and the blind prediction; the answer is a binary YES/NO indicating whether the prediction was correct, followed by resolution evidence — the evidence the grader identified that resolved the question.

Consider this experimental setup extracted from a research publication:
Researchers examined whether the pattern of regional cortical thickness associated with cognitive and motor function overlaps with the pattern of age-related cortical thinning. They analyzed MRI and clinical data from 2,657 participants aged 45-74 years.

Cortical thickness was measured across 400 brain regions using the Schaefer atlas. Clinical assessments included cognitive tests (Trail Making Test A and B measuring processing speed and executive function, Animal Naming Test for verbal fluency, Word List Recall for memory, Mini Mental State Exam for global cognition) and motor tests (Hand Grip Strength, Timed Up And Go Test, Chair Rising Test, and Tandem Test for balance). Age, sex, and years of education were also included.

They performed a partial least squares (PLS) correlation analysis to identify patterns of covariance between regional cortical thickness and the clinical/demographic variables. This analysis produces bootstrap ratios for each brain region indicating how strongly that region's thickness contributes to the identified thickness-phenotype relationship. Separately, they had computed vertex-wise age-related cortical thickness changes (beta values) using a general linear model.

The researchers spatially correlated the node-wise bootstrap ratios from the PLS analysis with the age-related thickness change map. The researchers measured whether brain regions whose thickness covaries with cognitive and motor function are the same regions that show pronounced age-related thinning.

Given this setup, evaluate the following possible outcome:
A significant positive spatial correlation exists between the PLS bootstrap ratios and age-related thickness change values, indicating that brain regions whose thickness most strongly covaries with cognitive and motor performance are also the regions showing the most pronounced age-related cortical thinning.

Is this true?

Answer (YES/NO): NO